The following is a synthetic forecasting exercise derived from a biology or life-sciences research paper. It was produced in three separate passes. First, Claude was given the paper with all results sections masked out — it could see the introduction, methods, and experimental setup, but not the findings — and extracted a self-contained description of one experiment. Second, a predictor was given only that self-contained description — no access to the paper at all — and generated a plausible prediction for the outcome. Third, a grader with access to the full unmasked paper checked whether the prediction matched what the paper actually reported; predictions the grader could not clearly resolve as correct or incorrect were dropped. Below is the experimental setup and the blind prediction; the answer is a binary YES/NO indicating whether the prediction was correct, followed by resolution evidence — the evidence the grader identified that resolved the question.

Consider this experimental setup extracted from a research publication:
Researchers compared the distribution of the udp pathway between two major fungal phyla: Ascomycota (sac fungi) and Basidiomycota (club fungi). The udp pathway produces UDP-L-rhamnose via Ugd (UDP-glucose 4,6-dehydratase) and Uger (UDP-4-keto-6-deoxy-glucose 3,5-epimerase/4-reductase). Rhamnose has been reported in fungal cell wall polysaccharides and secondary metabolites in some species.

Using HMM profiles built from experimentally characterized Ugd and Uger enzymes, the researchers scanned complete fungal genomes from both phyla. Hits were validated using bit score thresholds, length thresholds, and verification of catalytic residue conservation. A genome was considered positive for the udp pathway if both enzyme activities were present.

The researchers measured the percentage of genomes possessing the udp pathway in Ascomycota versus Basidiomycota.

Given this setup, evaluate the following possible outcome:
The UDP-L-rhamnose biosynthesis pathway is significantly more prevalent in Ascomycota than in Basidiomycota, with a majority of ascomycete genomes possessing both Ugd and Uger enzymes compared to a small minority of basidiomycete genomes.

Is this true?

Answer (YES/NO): NO